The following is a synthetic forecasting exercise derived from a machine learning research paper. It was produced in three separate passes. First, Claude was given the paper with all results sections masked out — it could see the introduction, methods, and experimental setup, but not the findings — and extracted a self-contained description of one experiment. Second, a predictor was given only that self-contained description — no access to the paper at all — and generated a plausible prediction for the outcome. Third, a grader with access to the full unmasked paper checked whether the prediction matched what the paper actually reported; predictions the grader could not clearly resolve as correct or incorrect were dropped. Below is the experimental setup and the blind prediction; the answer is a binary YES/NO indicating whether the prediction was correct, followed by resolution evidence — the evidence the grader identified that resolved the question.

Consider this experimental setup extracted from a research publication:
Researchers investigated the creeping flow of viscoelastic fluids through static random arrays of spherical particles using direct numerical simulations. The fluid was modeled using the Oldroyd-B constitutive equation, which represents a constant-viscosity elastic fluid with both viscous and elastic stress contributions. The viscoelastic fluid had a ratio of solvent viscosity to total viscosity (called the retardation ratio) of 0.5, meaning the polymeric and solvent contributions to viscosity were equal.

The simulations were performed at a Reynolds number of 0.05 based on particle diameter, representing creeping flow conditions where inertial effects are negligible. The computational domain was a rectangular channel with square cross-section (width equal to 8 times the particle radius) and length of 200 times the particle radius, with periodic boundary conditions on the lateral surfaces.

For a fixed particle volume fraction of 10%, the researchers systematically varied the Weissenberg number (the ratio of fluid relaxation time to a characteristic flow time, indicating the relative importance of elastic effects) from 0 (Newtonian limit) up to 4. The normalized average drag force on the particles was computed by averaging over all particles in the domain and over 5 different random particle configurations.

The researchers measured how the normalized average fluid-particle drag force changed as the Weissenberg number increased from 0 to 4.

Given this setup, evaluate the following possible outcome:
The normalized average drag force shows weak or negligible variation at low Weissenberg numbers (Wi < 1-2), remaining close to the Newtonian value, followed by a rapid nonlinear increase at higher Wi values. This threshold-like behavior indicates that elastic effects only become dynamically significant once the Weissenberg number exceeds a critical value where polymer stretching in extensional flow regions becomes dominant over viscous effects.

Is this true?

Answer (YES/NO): NO